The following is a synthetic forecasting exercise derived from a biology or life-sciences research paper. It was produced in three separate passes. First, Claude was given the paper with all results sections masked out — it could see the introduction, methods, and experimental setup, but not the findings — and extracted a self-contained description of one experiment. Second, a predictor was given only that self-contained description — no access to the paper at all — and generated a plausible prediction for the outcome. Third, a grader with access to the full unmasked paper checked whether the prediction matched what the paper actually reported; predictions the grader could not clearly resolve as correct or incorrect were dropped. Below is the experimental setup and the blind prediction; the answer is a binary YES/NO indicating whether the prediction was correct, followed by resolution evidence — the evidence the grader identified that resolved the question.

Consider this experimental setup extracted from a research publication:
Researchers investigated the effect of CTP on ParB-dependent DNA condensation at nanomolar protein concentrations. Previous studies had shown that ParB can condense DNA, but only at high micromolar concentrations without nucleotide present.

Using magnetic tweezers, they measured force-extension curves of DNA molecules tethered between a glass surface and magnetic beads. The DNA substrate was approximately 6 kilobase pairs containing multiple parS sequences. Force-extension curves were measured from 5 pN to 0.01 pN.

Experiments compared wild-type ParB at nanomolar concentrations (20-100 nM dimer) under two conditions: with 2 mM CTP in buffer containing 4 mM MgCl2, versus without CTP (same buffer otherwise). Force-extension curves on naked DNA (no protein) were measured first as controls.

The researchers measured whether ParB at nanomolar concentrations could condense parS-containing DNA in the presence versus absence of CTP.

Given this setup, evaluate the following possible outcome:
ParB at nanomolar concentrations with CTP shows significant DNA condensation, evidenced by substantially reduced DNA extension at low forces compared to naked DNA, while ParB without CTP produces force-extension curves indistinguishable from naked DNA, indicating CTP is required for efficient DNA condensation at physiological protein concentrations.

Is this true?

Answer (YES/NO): YES